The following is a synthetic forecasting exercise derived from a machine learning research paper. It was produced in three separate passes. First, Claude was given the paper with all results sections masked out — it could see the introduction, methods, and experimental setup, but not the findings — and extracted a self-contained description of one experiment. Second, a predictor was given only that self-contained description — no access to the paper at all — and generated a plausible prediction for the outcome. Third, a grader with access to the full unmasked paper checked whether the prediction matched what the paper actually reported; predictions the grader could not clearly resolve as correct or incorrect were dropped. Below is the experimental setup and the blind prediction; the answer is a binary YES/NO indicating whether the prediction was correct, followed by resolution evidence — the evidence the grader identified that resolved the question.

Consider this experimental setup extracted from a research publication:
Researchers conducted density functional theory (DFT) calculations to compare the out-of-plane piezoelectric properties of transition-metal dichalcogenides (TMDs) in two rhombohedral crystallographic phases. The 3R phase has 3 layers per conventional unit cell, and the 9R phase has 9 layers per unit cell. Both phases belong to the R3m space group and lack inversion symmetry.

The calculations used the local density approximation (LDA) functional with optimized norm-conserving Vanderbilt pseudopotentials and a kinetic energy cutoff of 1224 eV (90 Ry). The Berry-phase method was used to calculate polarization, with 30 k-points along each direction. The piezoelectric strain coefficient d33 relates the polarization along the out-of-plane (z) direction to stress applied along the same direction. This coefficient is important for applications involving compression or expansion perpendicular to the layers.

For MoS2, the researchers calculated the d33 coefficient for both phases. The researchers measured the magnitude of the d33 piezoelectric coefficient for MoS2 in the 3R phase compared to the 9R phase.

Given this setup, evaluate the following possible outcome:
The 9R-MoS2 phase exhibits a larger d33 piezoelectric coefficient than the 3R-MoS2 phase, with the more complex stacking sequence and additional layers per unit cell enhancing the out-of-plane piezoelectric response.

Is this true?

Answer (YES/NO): NO